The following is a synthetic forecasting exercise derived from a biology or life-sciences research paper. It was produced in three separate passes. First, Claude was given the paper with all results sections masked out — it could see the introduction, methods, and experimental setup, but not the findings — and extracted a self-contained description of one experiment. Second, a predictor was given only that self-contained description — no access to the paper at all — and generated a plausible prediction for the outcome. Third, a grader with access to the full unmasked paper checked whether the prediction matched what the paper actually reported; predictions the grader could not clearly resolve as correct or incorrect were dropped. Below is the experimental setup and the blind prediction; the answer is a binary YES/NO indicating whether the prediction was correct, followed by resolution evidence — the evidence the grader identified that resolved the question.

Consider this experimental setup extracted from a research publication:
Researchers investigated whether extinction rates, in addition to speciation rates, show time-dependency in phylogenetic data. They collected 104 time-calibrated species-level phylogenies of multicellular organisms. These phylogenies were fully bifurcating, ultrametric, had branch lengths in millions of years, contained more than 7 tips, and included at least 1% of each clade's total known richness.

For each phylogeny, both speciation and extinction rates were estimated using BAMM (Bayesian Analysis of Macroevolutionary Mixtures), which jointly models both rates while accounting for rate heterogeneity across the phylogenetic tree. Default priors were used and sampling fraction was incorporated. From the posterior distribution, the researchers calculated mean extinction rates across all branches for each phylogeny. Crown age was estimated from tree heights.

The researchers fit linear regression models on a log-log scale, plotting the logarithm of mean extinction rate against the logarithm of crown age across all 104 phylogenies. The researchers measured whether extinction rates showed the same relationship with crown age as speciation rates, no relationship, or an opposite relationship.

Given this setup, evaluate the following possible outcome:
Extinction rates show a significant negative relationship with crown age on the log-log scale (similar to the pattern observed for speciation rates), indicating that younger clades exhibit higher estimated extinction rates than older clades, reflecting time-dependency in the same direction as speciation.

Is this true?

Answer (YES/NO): YES